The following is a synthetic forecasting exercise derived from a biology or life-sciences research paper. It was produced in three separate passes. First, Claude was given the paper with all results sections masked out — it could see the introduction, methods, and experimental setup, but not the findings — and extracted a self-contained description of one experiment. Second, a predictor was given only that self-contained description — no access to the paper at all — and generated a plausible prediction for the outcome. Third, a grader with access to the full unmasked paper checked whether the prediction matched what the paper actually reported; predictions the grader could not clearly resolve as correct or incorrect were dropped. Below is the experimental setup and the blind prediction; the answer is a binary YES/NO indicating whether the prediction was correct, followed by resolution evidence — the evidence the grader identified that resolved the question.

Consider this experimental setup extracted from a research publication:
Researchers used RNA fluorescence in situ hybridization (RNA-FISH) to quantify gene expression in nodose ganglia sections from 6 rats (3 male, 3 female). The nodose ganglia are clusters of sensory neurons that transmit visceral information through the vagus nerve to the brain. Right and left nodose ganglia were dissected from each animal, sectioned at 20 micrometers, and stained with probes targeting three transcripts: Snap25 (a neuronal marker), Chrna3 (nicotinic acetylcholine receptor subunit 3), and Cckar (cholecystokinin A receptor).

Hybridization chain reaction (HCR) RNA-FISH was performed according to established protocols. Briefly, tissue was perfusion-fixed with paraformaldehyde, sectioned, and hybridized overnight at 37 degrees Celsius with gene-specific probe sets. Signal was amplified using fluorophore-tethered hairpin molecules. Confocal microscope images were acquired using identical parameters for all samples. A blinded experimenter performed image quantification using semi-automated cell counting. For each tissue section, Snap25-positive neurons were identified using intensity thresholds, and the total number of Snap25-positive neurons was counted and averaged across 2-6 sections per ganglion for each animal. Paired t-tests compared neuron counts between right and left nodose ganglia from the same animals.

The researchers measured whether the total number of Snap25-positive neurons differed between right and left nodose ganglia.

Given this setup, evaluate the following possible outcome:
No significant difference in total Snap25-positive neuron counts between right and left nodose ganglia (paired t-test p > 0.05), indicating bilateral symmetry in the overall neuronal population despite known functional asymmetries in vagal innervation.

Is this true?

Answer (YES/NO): YES